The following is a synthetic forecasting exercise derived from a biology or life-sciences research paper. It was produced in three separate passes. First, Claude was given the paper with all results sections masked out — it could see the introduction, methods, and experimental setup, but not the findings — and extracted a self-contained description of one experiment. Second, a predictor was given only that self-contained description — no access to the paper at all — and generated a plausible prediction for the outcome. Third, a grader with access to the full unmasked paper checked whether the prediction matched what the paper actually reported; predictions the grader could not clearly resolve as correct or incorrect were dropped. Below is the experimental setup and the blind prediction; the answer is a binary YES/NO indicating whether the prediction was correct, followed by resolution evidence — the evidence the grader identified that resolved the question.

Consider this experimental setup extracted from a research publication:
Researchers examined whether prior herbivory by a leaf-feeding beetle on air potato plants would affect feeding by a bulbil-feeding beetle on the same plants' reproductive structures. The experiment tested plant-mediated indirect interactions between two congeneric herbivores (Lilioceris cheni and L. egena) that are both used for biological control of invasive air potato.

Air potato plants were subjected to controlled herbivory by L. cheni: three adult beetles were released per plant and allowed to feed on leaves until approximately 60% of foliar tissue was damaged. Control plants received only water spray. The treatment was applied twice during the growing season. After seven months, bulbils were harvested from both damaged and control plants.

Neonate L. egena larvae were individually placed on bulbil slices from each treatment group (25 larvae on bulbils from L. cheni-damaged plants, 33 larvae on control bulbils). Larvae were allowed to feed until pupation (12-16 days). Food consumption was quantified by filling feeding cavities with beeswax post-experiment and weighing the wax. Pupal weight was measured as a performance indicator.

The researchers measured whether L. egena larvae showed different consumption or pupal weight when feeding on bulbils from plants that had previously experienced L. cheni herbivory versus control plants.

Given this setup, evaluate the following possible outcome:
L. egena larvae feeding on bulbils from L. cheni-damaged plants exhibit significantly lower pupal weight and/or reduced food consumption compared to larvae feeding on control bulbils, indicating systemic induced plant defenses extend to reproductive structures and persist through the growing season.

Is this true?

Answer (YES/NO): NO